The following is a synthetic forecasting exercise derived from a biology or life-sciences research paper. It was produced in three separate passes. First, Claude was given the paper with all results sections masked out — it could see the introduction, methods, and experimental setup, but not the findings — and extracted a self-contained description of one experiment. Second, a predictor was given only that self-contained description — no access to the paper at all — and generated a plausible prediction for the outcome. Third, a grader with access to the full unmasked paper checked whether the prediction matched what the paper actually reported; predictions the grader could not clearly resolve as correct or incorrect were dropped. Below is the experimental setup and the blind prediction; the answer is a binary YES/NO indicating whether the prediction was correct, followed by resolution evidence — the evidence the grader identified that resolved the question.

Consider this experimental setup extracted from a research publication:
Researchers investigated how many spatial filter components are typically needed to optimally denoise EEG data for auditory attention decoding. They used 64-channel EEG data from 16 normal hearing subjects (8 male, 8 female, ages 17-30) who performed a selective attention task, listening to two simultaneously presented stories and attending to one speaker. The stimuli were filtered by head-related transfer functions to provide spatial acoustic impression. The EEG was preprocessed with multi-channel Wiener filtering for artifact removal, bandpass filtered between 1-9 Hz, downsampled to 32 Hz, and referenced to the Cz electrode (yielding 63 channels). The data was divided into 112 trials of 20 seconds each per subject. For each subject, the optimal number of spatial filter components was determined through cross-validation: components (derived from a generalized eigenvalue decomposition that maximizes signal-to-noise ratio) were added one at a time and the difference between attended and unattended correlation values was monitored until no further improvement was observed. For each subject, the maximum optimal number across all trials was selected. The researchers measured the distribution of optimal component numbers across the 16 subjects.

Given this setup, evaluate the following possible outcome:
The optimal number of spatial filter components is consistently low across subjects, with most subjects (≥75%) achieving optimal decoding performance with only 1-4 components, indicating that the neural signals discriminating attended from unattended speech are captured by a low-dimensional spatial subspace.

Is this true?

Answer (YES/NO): YES